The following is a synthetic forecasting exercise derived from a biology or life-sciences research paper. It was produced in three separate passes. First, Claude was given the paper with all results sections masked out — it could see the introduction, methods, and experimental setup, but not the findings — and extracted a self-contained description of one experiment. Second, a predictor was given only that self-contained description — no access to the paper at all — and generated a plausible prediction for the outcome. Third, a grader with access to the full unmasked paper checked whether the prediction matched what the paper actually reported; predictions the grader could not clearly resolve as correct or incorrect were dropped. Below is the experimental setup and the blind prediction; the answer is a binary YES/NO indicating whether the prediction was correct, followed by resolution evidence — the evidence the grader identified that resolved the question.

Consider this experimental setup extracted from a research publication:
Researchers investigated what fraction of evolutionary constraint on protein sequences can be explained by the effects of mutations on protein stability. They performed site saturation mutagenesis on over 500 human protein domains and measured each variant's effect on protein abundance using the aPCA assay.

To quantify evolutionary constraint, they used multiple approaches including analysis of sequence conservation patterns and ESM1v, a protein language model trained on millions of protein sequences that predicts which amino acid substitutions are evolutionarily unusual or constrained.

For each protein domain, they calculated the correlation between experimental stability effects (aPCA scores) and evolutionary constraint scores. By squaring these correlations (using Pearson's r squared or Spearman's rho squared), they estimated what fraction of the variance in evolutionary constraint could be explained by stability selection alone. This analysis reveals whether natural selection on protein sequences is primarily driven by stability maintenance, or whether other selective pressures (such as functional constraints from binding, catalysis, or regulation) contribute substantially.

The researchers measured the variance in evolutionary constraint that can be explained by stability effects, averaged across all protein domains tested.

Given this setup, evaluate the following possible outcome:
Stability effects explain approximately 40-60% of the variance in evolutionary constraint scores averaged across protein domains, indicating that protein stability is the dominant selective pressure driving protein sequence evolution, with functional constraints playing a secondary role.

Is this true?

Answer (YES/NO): NO